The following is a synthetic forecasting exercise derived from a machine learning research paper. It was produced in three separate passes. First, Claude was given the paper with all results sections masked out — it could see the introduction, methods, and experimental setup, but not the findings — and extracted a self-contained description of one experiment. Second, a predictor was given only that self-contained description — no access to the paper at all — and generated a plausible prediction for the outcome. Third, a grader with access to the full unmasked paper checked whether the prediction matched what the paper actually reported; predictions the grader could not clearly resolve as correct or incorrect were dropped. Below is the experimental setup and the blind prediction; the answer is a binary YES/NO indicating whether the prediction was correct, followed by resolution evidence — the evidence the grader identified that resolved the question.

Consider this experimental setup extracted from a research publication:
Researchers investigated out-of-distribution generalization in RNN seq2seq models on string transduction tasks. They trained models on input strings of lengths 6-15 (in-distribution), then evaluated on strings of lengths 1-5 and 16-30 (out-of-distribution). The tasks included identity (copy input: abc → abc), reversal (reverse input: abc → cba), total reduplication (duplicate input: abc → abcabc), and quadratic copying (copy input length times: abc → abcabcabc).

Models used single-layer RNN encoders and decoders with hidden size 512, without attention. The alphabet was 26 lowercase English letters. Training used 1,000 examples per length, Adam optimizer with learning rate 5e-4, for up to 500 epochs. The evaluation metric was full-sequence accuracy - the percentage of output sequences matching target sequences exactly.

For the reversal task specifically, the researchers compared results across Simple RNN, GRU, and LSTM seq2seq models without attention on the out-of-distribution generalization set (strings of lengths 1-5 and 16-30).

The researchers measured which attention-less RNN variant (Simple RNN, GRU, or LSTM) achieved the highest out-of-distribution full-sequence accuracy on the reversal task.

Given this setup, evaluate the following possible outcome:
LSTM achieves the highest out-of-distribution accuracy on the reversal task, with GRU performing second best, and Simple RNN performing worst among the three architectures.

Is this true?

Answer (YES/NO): NO